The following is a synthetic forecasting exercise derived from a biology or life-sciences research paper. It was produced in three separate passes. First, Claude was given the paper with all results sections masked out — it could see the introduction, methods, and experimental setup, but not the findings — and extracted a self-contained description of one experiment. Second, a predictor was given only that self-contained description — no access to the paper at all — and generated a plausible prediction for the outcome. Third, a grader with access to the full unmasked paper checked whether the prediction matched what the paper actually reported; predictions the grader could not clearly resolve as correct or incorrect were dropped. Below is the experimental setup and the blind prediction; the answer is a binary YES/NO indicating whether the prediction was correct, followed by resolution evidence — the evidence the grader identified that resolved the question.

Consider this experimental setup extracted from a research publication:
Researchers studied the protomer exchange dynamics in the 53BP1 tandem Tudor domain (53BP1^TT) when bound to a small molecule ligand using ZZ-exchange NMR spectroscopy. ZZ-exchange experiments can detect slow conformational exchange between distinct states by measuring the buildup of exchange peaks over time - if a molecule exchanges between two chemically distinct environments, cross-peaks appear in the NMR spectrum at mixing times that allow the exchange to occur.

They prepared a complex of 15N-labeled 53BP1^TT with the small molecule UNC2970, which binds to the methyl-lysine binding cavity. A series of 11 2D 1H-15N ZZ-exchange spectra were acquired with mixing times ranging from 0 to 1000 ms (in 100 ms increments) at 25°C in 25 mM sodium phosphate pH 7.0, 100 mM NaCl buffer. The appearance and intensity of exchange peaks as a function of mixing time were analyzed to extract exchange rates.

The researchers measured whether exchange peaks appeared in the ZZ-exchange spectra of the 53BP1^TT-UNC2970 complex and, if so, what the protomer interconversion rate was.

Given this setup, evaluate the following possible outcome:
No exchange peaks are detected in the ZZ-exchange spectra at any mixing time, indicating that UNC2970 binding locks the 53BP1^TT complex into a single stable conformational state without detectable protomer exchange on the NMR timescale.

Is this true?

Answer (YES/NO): NO